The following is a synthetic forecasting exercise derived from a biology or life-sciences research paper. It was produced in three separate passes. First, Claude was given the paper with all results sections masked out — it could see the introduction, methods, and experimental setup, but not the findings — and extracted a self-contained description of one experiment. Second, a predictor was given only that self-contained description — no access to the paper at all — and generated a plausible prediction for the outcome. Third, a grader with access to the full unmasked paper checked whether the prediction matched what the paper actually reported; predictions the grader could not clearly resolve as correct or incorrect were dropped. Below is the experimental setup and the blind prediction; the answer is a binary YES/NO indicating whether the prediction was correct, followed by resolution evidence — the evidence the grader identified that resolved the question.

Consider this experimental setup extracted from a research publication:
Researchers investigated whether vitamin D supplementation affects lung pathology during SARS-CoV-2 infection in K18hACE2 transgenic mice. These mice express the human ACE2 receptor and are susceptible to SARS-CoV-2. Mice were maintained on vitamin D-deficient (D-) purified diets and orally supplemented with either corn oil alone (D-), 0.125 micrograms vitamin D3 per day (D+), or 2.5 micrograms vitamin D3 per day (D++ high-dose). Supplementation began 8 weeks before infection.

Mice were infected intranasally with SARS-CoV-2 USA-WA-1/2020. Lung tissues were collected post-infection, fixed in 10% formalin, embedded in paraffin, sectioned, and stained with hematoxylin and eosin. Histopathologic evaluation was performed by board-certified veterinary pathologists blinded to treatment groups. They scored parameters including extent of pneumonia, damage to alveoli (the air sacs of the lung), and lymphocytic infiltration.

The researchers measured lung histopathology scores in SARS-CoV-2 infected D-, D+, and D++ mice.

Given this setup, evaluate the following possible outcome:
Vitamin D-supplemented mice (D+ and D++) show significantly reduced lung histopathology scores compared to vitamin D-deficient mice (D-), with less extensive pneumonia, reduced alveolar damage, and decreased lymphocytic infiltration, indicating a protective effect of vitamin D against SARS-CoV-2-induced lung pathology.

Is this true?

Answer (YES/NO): NO